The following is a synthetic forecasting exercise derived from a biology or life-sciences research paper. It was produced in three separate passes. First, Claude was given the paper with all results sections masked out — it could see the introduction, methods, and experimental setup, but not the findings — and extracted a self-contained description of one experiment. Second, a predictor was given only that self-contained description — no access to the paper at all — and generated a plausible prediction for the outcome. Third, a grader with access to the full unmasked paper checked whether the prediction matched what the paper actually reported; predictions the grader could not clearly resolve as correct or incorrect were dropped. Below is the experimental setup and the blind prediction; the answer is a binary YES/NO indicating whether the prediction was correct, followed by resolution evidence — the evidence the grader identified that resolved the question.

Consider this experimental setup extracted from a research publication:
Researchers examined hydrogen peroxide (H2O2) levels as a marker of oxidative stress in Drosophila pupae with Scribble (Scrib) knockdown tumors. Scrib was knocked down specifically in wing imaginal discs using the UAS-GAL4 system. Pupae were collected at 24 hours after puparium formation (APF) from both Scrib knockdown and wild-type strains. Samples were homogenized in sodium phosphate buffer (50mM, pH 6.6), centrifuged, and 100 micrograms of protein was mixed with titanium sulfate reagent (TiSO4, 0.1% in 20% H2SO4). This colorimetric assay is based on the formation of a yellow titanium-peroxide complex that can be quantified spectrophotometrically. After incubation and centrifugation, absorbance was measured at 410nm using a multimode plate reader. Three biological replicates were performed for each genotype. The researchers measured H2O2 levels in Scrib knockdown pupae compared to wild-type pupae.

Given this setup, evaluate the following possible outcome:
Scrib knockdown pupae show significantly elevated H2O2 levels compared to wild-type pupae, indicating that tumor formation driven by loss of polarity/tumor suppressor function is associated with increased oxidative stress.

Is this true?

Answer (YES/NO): YES